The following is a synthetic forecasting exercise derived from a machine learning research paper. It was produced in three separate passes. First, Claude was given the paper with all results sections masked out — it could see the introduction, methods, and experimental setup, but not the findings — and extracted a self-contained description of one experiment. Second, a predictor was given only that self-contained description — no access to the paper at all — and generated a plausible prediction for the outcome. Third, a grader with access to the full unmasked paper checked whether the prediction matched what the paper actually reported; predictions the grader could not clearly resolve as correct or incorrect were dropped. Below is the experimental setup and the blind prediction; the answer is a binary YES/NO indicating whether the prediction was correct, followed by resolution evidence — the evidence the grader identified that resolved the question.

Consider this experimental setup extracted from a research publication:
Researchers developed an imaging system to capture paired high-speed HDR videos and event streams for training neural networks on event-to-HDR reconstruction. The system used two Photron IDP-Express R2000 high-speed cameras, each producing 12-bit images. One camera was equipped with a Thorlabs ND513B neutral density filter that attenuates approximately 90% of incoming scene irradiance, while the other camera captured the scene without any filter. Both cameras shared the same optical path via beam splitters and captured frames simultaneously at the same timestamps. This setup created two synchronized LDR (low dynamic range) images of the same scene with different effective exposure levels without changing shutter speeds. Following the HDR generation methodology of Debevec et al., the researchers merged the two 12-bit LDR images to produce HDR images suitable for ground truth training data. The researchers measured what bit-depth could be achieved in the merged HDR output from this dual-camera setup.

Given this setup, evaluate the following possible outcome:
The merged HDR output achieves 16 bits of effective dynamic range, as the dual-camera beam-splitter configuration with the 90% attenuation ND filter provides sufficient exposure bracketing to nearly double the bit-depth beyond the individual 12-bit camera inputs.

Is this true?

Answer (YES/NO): YES